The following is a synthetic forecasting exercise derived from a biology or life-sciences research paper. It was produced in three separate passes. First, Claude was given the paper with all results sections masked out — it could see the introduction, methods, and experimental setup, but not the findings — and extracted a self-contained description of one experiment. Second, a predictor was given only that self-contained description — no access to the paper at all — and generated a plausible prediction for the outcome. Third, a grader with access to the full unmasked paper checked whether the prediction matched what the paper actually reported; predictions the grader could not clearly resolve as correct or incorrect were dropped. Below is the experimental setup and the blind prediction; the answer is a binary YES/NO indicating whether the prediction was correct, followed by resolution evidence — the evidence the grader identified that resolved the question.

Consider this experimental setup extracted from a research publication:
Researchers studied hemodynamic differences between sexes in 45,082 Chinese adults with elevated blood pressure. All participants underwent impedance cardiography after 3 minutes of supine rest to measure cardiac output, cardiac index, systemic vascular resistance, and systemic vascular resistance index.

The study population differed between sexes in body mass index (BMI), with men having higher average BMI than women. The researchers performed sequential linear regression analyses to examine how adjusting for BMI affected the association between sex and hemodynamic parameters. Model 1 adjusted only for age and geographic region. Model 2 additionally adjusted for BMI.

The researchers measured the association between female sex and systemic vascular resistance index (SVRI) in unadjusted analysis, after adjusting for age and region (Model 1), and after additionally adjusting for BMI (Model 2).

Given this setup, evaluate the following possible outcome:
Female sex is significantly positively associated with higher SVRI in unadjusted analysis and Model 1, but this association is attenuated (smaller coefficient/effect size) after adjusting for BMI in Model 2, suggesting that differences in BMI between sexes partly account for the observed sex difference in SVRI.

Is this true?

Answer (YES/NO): NO